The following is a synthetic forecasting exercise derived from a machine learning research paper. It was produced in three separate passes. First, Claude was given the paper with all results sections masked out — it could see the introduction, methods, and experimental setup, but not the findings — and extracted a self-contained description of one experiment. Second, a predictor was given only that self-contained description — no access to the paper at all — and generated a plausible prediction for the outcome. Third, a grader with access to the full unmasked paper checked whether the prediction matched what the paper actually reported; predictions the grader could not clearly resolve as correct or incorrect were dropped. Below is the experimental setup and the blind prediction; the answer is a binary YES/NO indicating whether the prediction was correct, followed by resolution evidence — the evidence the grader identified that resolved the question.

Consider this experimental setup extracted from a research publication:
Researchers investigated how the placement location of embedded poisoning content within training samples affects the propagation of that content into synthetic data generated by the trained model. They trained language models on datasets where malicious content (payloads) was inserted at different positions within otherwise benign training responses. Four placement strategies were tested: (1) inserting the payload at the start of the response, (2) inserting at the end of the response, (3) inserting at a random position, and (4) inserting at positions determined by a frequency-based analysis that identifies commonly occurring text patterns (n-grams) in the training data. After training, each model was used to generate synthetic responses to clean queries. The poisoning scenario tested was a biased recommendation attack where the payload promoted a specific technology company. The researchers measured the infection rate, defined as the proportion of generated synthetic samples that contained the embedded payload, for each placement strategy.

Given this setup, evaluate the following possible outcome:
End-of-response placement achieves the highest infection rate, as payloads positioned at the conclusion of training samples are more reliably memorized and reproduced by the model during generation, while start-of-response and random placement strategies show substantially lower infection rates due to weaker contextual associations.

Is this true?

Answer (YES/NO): NO